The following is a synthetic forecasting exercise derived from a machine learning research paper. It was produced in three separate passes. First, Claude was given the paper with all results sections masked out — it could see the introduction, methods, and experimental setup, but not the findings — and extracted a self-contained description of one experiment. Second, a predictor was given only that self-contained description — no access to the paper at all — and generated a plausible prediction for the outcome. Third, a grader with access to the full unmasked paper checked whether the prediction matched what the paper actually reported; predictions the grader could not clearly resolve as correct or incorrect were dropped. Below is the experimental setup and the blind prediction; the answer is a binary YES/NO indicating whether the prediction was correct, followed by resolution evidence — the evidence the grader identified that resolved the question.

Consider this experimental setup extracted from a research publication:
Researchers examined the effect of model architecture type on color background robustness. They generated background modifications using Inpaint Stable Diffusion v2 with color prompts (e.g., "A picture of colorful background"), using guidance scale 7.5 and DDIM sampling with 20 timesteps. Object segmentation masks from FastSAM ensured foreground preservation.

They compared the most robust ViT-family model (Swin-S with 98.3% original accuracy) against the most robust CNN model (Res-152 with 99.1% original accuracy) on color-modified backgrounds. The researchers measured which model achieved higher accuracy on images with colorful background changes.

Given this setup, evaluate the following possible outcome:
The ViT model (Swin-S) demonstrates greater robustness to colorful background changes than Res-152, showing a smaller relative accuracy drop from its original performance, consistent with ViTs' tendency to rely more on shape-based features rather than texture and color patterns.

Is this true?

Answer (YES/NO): NO